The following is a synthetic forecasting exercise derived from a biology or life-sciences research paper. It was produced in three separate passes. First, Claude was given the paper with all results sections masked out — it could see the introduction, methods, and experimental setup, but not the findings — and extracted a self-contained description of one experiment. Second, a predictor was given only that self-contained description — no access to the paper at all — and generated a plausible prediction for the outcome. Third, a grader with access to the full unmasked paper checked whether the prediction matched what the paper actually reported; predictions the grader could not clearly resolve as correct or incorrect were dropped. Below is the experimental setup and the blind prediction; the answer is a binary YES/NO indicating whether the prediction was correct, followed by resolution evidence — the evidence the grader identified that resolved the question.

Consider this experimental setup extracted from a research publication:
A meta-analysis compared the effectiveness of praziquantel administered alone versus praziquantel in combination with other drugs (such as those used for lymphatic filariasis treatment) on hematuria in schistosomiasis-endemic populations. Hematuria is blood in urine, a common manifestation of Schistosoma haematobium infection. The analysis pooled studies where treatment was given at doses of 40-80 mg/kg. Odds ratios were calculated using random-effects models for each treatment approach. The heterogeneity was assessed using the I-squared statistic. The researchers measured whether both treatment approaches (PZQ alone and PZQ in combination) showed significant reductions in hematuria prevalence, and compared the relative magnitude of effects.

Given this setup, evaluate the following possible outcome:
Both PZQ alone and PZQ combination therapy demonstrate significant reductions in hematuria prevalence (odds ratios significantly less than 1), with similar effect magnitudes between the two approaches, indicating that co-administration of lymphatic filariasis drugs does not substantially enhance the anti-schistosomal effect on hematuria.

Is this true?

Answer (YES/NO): NO